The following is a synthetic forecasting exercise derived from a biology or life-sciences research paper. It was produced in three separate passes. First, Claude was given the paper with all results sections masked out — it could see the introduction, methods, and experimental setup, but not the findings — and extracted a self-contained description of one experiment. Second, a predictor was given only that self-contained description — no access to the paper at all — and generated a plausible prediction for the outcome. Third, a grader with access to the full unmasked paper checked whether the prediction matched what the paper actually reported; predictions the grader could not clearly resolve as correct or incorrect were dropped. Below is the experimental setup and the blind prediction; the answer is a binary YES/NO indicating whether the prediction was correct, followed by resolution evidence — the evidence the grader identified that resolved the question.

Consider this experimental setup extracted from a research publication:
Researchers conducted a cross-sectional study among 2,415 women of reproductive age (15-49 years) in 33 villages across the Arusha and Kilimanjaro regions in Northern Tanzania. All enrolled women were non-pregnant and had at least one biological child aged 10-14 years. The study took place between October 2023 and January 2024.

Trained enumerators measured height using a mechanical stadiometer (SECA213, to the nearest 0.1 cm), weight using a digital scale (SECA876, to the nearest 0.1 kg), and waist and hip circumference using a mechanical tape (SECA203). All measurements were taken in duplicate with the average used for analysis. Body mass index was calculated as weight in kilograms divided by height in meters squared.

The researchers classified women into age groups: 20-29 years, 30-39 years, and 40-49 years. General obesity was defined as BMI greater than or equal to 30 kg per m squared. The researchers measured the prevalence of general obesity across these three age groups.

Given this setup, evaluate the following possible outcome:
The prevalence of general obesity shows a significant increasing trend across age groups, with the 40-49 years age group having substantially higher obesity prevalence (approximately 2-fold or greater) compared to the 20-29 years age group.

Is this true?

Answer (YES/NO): NO